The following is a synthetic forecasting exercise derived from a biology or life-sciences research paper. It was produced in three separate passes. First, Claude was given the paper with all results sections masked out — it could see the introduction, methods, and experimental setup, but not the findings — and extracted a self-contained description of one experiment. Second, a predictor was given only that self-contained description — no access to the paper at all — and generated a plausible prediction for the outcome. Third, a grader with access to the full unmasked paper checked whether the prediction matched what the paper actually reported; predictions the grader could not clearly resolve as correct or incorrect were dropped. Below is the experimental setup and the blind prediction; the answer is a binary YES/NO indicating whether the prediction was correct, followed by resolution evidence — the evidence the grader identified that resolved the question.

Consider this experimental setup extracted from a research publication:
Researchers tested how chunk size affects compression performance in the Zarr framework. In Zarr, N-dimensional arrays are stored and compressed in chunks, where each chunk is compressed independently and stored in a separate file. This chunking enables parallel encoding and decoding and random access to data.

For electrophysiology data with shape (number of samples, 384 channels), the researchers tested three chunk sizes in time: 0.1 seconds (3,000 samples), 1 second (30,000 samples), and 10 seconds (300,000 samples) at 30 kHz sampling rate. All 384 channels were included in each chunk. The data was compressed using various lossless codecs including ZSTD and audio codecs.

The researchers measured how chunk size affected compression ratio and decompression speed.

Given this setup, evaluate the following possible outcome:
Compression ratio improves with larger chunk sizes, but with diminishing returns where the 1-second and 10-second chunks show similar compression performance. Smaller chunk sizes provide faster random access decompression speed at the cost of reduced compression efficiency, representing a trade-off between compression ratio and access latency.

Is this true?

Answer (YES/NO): NO